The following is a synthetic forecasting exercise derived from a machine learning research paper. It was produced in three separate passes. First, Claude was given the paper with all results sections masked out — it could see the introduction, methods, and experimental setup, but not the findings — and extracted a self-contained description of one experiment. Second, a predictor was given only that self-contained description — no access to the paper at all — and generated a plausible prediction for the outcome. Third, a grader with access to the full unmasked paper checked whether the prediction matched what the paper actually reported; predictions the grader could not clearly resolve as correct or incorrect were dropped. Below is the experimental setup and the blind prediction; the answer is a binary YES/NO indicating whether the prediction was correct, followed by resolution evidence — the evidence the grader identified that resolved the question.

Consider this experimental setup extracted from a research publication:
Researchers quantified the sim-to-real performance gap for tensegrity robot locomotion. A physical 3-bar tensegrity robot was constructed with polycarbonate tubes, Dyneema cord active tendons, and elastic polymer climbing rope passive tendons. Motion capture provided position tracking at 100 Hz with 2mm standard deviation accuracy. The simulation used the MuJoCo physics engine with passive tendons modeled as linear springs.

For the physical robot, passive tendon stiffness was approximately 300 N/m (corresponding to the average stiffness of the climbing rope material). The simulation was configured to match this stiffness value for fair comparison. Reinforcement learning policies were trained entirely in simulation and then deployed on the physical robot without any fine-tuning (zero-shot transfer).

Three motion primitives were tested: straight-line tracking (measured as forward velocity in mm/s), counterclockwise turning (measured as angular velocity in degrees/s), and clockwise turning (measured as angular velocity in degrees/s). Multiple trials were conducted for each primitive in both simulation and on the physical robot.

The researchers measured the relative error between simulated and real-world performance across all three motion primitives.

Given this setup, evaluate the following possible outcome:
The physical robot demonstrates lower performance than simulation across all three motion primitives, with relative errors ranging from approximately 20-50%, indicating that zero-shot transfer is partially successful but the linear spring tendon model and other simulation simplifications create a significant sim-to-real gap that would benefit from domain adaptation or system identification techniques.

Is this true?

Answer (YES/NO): NO